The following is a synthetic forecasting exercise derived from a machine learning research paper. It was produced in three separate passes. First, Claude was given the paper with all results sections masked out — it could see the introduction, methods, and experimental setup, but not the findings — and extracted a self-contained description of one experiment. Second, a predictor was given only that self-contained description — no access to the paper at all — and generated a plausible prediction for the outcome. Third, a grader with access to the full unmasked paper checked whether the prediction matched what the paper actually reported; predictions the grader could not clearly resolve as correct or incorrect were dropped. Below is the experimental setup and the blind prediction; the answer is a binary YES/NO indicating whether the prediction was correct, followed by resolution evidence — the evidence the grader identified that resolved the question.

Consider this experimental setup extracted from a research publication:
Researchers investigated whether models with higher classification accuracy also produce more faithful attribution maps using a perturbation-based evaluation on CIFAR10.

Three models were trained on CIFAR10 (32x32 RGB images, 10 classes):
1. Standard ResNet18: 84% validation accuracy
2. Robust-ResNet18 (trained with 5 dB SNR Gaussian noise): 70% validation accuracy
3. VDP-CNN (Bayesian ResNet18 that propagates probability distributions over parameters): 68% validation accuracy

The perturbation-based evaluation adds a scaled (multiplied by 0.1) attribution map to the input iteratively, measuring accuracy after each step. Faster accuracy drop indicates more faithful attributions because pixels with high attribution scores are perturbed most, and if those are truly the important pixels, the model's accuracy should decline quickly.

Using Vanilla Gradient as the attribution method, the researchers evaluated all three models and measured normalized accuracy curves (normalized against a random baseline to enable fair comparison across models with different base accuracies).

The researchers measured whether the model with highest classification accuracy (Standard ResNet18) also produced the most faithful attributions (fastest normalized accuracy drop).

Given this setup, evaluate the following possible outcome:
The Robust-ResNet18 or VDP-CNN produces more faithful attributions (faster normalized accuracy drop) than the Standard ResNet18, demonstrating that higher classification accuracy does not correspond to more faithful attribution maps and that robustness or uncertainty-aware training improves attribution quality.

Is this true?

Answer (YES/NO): YES